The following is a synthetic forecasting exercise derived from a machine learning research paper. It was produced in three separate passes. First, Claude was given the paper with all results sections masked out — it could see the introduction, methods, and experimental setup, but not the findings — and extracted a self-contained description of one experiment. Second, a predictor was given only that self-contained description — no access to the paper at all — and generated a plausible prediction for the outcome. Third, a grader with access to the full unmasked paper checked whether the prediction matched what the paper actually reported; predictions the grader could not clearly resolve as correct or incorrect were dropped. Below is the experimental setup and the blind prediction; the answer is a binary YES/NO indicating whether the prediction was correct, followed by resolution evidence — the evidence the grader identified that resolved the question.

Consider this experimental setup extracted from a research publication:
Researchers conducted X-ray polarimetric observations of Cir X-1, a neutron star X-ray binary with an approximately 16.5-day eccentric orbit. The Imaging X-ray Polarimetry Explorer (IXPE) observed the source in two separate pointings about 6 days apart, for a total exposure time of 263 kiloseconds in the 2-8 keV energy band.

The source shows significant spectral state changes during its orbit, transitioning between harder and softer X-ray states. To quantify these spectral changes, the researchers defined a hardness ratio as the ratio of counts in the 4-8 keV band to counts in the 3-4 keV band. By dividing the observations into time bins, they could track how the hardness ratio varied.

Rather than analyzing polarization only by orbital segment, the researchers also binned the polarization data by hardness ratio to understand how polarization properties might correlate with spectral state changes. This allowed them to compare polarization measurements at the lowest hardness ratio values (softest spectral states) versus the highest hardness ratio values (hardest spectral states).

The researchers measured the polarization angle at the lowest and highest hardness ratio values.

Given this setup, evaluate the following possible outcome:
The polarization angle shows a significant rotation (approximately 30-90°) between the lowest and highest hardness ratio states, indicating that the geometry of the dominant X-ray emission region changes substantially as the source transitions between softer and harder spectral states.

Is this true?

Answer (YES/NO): YES